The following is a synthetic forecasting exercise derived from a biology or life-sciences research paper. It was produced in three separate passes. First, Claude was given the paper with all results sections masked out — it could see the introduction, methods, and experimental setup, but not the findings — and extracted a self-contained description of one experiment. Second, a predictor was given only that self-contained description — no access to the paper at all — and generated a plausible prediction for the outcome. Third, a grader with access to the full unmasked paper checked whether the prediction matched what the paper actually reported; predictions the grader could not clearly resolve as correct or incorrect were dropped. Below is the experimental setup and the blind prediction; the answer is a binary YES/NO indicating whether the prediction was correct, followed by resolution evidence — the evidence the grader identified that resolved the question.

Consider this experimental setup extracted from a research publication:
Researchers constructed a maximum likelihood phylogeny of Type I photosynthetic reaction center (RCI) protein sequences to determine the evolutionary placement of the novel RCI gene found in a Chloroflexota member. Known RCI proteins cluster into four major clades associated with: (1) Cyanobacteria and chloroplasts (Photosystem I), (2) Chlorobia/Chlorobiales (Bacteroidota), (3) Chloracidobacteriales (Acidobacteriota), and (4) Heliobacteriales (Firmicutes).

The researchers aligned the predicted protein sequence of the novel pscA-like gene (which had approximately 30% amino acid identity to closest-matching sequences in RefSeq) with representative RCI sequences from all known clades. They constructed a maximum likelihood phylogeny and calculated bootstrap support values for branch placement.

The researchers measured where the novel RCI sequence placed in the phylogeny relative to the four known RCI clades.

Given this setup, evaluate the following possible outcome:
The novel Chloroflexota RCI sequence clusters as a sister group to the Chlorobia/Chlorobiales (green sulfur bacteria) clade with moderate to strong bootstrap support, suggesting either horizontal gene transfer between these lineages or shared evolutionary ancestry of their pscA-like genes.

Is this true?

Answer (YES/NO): NO